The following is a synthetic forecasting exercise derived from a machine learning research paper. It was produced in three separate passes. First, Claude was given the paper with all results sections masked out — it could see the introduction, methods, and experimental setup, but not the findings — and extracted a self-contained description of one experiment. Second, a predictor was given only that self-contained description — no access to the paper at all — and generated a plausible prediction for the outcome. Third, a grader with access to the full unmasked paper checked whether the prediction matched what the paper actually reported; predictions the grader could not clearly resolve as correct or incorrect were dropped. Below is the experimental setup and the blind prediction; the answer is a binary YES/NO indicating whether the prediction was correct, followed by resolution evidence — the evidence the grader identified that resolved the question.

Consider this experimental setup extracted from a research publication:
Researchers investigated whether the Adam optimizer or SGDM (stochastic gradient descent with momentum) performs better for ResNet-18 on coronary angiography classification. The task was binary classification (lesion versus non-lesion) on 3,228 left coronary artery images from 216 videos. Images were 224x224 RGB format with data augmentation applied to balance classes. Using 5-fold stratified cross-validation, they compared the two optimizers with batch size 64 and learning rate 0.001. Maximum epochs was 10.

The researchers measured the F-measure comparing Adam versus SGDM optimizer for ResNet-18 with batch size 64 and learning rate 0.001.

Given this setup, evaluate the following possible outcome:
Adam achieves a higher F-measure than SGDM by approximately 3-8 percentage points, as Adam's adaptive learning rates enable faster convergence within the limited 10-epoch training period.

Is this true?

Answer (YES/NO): NO